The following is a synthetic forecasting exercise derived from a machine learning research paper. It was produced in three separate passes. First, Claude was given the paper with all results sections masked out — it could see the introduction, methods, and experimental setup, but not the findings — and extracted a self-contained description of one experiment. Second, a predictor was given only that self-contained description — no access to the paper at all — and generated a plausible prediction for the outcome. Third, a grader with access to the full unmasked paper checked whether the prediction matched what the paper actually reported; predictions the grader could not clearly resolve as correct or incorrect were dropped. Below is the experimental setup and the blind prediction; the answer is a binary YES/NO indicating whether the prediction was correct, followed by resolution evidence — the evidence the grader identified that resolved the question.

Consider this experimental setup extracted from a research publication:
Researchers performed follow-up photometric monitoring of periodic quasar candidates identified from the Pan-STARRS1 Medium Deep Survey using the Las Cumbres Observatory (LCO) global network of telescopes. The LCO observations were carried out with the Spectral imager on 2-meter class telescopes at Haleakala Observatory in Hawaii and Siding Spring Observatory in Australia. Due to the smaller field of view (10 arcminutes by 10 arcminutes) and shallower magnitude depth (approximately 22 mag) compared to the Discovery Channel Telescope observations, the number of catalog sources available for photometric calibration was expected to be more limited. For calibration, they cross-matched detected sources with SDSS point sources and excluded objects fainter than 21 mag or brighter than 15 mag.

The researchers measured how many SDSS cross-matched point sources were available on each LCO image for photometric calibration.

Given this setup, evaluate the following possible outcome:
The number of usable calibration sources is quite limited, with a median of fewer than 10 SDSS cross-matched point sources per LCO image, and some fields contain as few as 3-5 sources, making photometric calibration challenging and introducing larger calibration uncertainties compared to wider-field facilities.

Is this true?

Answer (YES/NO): NO